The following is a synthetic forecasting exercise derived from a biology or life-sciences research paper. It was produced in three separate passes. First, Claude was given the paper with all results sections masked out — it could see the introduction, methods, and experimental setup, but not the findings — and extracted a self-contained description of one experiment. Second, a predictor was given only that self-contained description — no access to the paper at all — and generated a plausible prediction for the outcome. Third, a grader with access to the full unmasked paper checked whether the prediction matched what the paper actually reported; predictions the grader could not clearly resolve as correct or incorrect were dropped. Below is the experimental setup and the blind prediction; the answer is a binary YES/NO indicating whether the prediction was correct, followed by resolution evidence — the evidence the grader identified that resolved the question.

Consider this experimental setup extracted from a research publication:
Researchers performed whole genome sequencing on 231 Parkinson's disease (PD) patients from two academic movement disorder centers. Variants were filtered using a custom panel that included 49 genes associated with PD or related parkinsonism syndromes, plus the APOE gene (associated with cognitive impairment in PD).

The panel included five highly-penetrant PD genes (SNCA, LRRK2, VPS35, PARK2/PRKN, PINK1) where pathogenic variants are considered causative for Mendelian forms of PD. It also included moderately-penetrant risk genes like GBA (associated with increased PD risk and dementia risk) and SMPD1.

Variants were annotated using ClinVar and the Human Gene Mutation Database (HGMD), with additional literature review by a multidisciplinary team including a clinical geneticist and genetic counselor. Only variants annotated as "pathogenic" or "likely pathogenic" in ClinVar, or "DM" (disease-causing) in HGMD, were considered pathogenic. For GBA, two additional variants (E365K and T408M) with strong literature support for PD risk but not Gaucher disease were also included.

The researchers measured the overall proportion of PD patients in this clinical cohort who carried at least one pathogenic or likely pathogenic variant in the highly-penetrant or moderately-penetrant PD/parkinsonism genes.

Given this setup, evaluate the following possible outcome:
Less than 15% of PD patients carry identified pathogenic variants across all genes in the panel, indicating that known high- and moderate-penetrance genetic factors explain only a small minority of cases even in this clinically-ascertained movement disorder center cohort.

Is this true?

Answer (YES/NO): YES